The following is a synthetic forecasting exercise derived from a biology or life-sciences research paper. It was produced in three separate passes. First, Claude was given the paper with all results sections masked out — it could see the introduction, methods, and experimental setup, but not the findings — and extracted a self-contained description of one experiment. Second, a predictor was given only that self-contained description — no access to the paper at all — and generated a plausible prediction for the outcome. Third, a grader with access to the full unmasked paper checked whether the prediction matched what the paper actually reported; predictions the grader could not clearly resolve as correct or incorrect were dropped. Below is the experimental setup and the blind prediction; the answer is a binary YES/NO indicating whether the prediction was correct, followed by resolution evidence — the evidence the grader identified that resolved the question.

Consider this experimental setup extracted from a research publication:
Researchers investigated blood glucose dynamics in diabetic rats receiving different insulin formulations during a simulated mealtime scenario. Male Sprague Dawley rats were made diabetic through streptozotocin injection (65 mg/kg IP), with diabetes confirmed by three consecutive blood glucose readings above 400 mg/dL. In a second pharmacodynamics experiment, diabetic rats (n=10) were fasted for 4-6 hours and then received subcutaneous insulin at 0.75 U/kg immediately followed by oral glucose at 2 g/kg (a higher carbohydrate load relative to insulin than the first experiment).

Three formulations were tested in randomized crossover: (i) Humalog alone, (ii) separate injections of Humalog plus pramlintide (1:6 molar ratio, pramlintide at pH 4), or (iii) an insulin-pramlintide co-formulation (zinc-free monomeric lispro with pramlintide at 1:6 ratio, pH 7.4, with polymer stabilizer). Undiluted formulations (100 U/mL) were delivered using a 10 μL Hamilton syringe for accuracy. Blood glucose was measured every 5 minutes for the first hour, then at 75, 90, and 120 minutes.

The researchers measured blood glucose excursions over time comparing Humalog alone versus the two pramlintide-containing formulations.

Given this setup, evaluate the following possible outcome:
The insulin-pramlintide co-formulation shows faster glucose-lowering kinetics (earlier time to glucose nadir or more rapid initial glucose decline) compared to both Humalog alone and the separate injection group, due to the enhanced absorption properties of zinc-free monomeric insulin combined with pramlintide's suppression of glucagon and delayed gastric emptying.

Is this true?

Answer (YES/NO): NO